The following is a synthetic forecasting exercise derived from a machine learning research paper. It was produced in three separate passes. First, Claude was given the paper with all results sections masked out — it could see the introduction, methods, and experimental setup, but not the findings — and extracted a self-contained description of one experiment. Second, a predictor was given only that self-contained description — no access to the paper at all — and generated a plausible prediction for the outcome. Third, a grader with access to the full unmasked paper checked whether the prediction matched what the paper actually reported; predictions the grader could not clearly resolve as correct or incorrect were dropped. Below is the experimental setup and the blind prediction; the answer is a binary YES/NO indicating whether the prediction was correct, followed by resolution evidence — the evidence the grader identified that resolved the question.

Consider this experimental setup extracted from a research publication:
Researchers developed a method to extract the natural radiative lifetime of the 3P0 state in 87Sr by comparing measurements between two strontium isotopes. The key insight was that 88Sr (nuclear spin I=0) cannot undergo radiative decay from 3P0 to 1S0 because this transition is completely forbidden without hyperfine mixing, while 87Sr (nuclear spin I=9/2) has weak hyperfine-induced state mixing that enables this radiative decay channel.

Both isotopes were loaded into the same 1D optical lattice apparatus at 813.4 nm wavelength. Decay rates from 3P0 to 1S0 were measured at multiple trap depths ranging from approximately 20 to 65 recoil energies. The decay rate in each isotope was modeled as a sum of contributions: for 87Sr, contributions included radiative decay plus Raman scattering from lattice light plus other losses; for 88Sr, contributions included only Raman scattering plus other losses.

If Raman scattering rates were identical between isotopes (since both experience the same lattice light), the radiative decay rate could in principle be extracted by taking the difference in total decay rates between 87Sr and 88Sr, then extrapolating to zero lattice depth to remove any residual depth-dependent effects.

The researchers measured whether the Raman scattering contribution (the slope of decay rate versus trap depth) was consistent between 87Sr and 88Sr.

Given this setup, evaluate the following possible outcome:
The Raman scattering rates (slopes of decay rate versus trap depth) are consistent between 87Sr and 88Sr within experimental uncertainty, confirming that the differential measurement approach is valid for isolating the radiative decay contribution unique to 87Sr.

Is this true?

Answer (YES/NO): YES